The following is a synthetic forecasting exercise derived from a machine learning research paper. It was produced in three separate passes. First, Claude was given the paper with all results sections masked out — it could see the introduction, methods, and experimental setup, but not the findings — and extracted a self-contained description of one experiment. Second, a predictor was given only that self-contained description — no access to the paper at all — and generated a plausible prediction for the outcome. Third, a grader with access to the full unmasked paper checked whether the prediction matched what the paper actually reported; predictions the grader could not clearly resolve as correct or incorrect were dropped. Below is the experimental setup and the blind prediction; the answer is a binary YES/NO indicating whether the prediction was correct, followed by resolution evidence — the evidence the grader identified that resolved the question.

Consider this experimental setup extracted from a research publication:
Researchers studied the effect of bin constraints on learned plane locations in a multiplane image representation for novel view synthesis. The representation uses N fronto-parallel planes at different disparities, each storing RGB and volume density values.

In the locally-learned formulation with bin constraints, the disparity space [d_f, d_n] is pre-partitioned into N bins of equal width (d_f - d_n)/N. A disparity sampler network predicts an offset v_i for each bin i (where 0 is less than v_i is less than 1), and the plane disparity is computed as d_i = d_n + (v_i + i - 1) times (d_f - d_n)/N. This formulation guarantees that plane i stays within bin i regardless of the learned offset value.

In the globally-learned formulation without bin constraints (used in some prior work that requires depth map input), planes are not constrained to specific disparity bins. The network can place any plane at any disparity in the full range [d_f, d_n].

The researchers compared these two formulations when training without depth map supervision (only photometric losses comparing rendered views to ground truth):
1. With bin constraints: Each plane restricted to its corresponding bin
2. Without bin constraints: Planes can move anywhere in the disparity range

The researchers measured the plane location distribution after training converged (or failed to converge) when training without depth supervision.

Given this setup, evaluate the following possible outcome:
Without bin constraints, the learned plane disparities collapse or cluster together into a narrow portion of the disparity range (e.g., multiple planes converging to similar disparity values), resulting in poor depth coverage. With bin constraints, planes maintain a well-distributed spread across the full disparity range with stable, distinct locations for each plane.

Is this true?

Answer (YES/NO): YES